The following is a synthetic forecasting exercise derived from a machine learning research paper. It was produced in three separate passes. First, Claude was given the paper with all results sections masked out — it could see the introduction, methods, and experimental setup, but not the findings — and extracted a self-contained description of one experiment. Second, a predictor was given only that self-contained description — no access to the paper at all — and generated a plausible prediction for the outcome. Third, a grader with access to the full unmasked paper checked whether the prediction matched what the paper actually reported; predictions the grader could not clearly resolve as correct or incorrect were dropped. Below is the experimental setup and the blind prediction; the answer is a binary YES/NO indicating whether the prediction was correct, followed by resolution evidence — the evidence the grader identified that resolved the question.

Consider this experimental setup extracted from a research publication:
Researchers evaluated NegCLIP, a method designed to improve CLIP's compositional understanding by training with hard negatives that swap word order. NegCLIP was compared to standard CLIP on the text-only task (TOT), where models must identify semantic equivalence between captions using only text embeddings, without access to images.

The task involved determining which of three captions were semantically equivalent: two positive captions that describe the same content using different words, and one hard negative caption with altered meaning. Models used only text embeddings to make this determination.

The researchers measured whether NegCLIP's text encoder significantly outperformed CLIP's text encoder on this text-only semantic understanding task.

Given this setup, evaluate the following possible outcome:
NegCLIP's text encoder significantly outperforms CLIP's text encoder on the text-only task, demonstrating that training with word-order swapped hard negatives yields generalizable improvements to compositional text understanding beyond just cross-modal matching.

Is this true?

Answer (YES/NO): YES